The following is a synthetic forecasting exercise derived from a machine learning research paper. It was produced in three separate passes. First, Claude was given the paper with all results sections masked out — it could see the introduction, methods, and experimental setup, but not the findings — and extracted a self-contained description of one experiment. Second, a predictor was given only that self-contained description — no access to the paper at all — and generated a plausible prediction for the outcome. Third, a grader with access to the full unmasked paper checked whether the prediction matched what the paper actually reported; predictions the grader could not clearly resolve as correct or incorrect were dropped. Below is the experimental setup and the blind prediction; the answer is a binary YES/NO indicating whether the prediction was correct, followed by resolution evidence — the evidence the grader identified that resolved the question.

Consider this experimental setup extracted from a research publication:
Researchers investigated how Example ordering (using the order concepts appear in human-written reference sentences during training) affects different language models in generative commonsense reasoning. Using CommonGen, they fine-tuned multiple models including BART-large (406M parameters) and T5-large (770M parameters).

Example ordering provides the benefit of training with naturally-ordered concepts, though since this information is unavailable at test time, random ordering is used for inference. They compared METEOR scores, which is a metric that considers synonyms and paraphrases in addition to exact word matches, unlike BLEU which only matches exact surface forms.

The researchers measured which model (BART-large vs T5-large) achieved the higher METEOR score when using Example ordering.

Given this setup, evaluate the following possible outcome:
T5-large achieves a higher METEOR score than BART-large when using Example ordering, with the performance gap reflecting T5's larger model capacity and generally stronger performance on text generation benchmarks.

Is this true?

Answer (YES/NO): NO